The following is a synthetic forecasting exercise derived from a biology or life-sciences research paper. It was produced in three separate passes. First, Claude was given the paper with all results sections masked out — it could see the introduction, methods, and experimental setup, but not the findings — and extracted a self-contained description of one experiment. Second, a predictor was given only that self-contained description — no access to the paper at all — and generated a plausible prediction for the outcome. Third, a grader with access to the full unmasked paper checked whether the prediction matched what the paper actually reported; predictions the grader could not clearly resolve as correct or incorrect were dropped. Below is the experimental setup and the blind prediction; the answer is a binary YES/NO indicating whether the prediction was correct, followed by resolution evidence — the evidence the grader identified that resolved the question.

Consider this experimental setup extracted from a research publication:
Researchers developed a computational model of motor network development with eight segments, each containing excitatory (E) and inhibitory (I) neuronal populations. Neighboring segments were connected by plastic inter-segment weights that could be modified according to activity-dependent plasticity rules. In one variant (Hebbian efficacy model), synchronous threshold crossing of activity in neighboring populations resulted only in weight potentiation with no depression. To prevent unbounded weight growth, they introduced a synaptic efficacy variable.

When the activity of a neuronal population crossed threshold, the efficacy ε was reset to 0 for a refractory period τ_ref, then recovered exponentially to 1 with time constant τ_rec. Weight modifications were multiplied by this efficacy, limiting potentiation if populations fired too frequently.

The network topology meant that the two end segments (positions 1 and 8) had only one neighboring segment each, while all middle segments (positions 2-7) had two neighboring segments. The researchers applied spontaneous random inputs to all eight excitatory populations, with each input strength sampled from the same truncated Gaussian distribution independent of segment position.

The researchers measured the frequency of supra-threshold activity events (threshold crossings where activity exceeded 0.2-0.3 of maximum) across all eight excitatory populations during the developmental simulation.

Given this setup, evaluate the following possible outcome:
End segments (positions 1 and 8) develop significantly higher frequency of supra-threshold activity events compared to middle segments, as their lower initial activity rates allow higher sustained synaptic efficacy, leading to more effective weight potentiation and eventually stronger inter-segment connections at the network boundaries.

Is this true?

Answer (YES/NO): NO